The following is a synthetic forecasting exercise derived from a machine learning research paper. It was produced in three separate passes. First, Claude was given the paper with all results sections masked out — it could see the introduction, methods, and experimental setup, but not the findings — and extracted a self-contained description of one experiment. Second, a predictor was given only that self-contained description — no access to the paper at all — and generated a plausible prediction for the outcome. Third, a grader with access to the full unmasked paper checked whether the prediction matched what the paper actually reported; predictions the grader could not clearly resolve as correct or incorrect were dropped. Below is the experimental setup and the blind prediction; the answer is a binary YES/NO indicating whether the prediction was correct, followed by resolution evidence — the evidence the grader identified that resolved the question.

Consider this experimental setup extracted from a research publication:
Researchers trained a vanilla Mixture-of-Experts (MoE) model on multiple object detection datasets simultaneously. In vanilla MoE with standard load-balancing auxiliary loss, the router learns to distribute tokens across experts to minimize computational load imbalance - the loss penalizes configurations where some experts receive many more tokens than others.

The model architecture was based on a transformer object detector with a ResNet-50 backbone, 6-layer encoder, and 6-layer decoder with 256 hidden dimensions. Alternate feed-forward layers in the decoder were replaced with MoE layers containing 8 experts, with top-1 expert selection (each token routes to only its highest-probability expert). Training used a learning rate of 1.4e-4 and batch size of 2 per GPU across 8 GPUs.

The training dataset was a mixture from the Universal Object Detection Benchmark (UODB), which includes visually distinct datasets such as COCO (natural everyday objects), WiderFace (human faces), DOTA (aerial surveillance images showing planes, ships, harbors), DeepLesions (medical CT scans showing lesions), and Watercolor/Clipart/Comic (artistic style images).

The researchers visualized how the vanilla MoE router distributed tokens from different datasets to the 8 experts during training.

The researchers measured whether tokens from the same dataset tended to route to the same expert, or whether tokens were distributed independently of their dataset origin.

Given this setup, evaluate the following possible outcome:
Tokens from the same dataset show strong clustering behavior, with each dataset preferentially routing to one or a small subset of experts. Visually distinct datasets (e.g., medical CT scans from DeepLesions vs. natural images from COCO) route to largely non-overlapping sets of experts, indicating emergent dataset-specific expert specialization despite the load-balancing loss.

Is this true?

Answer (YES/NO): NO